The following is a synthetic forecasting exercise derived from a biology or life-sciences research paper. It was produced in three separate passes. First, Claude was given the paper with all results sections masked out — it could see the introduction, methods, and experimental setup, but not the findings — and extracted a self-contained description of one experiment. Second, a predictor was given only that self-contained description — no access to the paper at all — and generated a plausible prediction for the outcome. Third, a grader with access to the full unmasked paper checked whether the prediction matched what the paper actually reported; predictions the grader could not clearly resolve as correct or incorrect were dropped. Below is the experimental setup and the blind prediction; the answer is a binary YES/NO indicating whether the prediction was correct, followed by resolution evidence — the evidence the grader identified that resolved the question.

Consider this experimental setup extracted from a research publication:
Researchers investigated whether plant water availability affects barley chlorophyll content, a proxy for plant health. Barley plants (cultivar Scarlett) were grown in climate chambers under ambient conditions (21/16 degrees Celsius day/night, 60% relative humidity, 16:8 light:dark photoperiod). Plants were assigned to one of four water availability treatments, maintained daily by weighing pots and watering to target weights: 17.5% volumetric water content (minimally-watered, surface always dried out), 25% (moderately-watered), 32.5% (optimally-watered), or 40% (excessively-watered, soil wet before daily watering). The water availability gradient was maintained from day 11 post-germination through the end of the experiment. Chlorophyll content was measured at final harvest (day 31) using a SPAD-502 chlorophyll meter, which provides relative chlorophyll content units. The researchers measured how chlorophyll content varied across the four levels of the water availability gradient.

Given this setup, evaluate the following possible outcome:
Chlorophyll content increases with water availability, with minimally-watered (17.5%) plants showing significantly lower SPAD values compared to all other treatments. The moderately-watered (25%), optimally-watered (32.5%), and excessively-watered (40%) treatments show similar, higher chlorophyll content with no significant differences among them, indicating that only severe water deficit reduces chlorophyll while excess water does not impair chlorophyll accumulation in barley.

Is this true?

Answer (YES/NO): NO